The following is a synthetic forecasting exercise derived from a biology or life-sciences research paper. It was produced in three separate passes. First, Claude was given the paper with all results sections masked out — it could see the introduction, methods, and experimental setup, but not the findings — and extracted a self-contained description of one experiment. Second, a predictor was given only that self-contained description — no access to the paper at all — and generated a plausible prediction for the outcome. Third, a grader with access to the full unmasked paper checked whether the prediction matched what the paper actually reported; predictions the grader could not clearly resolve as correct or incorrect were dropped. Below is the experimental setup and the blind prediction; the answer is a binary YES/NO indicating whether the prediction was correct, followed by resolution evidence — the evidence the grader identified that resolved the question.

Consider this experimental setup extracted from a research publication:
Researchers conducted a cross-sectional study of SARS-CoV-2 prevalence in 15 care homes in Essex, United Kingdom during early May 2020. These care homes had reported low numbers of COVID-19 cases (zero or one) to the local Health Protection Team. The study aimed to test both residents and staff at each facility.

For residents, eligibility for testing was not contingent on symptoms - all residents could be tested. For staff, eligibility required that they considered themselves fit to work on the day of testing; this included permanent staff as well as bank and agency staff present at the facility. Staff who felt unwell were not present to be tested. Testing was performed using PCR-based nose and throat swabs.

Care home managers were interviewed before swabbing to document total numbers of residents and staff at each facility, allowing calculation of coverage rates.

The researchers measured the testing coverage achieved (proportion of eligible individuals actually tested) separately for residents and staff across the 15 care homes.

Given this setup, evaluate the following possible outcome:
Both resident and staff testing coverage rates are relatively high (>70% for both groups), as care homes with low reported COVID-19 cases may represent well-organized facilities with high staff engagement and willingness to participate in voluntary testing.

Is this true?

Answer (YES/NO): YES